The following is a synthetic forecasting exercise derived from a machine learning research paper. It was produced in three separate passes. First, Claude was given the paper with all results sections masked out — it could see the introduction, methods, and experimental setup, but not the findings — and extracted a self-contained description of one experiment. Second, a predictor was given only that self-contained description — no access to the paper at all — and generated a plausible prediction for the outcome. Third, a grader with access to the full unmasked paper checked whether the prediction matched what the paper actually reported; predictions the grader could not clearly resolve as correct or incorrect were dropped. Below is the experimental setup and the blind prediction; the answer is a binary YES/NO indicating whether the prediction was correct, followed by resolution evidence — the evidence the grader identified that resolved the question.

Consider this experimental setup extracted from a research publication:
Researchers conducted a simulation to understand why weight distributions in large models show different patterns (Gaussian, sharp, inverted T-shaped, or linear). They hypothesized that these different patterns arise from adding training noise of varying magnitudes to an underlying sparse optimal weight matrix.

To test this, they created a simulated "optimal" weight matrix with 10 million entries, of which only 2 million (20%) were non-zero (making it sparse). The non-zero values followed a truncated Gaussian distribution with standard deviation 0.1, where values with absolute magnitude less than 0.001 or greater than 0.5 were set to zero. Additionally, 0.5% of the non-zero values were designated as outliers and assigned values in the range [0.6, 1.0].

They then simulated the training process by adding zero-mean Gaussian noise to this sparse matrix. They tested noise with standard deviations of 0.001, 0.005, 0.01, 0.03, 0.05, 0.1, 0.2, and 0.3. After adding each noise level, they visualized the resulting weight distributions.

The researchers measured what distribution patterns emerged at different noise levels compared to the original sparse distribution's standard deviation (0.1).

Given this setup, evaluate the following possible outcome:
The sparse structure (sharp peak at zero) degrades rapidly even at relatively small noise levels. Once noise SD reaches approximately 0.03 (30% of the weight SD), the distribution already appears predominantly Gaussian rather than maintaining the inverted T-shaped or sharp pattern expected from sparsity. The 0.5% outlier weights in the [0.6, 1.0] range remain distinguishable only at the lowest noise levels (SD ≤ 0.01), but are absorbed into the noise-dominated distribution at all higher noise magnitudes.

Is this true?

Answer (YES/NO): NO